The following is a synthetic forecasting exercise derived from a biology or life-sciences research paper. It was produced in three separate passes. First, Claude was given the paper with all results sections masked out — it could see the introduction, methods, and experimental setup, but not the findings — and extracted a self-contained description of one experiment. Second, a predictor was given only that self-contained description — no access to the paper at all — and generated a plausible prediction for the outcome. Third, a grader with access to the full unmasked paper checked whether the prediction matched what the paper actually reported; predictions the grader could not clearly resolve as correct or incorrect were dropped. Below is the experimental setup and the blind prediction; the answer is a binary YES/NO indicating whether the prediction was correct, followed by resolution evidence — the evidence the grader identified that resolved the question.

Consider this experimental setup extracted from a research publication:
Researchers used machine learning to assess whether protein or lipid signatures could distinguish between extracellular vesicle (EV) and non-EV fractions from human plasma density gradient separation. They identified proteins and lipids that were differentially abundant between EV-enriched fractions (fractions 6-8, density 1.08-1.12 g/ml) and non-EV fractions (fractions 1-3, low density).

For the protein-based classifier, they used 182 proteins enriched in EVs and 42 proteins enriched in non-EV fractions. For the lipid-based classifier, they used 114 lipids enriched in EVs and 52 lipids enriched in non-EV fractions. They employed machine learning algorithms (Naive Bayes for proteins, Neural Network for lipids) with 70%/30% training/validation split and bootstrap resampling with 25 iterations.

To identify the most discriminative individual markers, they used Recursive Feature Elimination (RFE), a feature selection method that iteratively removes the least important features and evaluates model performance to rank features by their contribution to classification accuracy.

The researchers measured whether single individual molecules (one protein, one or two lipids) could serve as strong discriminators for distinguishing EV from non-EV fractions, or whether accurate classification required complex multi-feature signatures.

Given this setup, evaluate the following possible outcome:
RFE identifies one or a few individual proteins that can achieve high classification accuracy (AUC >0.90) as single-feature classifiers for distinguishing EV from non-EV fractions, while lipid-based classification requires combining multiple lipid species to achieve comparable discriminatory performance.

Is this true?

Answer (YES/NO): NO